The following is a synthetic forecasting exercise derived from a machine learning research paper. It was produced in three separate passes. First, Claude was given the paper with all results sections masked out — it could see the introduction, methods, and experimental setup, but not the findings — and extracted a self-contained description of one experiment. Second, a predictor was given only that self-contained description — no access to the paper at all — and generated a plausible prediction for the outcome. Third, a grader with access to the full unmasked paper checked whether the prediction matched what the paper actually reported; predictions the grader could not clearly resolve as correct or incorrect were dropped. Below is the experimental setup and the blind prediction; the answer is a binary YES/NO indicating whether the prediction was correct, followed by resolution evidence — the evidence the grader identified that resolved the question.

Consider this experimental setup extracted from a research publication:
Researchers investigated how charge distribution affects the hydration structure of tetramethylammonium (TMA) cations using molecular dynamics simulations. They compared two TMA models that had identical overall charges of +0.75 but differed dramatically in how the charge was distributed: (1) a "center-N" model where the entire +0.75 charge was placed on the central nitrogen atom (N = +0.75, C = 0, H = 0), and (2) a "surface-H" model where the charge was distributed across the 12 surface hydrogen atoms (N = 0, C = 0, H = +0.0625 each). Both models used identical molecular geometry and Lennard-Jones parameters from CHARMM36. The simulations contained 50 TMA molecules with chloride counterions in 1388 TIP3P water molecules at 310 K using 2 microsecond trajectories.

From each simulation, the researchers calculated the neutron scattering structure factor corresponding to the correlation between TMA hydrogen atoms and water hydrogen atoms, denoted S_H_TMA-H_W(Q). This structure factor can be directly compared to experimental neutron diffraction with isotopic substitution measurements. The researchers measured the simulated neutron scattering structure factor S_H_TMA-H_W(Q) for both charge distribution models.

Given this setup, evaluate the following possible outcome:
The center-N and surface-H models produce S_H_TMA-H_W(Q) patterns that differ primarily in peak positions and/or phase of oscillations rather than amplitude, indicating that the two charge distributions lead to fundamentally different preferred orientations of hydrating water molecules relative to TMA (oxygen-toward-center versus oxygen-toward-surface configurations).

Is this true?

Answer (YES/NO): NO